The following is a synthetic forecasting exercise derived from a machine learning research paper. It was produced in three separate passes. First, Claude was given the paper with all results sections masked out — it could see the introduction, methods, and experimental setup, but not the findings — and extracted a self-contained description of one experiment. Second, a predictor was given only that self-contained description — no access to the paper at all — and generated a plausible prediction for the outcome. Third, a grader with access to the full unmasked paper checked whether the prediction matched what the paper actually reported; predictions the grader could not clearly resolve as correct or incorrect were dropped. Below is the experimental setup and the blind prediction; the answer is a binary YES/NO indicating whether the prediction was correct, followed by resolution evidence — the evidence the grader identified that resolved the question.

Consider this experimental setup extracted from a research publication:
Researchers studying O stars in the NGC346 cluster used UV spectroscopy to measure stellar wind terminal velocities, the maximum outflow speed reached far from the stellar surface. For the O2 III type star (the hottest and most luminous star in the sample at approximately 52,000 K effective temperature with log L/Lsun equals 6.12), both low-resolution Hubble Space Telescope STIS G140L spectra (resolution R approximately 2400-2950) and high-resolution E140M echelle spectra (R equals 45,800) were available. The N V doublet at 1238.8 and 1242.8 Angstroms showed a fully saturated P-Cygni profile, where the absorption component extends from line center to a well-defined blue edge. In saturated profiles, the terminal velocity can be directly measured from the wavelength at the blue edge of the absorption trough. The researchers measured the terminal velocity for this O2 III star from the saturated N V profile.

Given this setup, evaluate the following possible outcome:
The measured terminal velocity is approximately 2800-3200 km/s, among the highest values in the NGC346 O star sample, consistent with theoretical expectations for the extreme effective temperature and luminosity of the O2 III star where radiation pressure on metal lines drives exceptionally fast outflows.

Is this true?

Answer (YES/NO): YES